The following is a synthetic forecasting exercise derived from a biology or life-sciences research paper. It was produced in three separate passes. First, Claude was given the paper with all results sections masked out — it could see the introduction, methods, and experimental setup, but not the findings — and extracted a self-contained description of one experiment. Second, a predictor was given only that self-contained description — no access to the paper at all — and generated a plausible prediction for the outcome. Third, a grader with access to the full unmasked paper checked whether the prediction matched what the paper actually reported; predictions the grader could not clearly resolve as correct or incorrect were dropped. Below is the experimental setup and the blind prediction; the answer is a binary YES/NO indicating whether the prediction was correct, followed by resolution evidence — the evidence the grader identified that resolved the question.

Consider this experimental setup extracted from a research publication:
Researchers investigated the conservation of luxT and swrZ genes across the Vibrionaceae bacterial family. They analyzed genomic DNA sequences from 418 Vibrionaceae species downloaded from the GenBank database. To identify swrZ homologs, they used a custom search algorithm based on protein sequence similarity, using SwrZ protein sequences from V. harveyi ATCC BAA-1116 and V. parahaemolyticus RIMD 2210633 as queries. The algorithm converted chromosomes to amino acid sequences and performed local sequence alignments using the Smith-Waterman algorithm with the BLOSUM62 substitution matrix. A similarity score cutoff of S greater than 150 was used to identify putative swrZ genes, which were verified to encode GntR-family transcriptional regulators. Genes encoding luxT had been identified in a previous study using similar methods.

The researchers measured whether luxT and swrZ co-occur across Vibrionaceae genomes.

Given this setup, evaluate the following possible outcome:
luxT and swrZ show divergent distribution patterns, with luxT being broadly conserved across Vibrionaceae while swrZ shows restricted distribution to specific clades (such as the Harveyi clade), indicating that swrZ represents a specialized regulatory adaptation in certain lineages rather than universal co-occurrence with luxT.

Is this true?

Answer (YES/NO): YES